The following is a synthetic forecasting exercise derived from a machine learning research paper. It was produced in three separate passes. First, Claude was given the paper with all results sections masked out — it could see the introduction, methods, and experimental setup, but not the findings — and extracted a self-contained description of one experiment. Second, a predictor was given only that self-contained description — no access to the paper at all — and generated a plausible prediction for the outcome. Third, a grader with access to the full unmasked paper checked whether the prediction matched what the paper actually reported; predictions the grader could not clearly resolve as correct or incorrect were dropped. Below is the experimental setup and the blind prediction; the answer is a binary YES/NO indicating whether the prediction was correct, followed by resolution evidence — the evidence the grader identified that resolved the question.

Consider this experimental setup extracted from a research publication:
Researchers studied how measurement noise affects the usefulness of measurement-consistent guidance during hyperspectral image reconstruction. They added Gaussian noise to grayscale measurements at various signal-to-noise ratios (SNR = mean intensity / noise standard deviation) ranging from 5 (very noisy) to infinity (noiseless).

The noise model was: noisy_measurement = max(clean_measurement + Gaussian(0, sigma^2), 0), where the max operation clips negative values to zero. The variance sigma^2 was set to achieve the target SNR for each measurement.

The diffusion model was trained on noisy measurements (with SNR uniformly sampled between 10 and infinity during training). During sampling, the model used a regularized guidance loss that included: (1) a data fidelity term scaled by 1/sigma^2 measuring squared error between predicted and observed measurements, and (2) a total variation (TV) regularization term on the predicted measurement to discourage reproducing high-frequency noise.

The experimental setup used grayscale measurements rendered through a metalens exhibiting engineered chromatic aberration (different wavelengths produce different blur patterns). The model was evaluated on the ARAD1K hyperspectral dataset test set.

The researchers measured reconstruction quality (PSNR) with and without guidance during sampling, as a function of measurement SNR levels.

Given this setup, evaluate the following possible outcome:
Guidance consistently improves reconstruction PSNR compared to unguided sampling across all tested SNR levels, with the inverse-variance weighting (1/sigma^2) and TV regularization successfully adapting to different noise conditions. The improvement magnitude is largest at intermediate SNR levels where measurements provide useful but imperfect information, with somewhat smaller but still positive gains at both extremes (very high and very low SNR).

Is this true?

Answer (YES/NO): NO